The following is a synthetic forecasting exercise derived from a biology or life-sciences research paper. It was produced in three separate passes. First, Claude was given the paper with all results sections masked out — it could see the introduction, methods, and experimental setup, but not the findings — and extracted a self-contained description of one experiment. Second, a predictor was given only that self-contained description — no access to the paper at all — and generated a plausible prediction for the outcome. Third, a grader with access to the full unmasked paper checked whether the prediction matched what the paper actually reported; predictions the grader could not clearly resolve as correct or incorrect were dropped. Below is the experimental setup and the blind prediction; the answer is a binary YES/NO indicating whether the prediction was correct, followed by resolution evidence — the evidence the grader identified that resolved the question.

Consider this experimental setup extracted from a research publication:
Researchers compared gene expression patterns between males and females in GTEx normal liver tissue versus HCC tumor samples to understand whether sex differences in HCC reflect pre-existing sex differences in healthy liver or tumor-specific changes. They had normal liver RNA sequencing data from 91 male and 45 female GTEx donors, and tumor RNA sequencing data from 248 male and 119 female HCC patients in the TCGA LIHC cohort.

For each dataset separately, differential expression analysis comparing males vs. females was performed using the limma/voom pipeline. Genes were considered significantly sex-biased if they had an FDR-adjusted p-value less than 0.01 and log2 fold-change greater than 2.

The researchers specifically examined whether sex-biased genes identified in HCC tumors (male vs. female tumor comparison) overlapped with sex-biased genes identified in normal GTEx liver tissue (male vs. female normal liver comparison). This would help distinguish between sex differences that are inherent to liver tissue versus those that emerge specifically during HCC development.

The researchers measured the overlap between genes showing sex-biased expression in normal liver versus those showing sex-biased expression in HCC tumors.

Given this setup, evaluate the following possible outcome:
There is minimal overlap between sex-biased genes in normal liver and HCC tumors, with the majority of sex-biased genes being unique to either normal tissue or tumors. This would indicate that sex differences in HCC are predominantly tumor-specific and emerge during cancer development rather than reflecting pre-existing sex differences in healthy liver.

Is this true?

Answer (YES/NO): YES